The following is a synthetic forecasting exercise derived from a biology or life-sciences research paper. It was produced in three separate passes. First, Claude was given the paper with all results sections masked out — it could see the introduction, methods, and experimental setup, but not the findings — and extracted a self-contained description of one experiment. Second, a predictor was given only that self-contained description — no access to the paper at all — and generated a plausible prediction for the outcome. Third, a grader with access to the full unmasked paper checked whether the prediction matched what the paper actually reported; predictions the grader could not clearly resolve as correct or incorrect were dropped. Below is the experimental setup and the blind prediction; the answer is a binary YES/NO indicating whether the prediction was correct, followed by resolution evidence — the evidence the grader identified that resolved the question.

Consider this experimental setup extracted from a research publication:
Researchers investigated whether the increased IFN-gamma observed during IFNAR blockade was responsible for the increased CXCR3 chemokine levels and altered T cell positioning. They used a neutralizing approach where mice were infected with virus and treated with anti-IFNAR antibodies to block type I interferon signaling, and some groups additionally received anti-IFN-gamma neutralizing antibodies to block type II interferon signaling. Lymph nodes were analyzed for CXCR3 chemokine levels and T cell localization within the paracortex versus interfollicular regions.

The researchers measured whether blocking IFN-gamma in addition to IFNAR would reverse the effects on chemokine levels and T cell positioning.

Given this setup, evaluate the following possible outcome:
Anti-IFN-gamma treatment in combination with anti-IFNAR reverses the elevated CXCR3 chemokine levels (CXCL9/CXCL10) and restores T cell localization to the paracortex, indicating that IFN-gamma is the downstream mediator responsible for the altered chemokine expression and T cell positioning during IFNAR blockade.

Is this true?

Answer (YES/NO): NO